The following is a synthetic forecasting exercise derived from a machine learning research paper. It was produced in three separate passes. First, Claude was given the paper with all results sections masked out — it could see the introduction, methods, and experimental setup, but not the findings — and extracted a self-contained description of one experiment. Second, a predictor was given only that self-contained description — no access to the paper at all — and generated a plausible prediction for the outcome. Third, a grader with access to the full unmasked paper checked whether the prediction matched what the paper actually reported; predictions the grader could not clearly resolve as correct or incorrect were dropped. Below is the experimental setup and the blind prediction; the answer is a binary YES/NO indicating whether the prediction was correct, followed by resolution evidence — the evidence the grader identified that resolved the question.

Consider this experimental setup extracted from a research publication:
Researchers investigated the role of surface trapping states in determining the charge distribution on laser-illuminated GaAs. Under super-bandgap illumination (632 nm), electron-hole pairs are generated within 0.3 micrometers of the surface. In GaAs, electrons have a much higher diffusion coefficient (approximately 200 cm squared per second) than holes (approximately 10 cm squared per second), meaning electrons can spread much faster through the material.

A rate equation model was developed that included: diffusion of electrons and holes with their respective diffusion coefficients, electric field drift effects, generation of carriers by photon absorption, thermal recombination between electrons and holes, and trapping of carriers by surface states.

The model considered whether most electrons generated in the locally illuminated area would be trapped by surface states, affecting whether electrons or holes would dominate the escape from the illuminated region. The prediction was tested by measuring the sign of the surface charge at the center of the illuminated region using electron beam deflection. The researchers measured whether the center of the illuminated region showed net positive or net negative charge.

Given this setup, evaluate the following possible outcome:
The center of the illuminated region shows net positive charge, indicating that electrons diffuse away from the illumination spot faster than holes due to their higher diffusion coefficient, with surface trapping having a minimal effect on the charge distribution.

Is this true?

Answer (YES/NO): NO